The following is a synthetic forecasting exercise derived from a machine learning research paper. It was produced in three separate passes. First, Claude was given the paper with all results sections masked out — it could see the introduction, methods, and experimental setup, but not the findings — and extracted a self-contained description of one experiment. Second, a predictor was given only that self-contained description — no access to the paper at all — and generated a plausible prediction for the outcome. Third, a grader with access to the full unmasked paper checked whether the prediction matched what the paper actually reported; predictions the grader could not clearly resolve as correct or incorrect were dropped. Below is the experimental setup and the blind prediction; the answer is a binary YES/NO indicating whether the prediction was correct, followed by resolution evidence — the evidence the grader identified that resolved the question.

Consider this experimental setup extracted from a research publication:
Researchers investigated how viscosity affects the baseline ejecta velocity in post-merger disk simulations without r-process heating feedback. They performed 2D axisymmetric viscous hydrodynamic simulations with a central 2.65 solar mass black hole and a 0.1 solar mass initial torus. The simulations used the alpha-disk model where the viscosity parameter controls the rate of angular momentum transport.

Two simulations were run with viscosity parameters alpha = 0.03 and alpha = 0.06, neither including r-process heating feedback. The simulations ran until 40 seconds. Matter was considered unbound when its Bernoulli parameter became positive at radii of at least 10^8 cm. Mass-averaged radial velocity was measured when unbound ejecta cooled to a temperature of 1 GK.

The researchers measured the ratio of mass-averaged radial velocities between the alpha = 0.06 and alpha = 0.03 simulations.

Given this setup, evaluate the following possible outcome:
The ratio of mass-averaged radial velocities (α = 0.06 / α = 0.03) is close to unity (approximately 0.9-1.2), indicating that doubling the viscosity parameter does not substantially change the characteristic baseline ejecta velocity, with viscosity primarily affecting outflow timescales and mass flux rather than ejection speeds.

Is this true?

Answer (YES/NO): NO